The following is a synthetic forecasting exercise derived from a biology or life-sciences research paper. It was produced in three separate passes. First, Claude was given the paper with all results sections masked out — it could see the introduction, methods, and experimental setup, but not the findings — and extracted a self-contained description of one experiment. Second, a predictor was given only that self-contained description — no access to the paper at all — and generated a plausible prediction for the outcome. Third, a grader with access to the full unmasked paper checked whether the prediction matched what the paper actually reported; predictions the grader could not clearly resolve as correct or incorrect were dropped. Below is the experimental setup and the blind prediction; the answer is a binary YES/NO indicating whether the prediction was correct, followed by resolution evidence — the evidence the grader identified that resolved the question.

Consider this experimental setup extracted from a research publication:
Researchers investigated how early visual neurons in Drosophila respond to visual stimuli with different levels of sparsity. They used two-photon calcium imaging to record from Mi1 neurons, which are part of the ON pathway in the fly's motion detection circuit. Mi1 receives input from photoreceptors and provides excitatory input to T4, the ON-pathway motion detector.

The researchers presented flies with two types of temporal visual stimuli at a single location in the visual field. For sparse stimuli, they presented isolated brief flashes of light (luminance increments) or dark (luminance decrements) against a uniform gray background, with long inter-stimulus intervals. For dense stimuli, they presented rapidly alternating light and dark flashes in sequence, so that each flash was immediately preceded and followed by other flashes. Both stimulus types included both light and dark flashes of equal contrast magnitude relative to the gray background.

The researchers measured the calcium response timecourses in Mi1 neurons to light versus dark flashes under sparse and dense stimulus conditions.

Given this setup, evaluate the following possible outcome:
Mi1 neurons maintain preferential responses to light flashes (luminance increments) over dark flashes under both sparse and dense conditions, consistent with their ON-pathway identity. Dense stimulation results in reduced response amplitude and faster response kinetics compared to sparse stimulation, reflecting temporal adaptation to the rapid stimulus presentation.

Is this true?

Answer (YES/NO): NO